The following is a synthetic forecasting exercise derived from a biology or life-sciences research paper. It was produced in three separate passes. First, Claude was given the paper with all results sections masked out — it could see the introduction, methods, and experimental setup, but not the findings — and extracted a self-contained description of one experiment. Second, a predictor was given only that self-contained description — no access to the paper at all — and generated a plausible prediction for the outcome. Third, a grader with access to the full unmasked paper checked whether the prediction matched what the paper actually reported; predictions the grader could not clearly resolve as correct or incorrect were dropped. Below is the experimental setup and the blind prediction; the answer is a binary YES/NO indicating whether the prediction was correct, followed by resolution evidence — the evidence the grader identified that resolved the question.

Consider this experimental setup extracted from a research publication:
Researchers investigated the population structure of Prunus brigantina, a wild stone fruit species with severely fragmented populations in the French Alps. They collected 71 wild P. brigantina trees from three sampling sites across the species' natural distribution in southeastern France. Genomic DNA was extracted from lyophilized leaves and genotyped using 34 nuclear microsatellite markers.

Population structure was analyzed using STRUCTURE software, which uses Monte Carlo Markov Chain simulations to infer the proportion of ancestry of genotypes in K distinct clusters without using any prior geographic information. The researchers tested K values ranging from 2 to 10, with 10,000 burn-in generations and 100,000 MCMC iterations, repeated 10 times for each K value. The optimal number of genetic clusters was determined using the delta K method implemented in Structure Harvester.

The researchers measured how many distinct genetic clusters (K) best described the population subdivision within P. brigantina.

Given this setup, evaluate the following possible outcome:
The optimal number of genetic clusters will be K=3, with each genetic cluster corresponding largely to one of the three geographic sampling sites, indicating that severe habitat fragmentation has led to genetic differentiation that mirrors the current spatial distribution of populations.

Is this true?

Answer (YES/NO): YES